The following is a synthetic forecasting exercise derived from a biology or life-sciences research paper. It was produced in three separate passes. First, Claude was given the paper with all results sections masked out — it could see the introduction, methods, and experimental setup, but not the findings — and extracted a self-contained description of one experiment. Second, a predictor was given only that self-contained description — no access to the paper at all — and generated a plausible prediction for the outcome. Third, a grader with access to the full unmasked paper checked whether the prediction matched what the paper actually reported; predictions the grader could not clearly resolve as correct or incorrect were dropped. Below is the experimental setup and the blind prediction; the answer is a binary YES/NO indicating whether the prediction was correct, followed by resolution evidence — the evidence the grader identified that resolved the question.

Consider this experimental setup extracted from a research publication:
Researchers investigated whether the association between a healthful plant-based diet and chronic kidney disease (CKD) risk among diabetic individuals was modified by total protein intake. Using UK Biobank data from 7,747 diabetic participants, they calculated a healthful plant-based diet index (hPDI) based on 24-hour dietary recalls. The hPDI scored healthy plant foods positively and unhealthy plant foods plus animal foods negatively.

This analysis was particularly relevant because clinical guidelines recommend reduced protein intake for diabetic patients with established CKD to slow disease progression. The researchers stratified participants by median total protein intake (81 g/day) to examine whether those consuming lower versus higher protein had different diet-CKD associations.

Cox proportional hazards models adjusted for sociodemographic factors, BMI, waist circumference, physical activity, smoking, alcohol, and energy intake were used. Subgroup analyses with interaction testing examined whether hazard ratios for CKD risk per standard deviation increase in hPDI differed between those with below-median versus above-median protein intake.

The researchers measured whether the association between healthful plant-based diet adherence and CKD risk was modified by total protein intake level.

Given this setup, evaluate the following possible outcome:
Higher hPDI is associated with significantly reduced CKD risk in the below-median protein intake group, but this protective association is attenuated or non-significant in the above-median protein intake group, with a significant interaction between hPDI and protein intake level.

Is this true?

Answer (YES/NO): NO